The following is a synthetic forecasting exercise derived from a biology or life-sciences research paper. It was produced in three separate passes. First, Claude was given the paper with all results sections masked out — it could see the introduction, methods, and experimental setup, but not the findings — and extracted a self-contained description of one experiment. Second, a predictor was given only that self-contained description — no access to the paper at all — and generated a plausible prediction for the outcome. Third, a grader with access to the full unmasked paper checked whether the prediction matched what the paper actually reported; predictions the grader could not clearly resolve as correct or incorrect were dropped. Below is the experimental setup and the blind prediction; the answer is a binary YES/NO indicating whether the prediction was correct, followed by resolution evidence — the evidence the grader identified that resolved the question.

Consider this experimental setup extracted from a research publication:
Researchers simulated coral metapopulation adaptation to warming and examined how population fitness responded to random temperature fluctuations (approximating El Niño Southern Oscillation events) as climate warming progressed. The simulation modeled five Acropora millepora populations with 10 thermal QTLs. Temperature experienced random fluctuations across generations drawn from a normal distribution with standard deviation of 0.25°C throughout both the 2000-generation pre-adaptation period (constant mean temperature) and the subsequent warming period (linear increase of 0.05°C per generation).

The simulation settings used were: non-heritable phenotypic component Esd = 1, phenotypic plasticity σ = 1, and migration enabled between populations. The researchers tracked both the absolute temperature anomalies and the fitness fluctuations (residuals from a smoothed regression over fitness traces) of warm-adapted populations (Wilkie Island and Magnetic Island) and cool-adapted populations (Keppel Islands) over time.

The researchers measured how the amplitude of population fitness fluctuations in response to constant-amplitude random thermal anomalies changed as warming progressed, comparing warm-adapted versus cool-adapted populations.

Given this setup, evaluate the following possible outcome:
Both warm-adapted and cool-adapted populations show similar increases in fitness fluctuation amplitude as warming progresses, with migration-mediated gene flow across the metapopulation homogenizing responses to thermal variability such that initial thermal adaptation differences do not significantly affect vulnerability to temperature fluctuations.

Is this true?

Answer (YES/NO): NO